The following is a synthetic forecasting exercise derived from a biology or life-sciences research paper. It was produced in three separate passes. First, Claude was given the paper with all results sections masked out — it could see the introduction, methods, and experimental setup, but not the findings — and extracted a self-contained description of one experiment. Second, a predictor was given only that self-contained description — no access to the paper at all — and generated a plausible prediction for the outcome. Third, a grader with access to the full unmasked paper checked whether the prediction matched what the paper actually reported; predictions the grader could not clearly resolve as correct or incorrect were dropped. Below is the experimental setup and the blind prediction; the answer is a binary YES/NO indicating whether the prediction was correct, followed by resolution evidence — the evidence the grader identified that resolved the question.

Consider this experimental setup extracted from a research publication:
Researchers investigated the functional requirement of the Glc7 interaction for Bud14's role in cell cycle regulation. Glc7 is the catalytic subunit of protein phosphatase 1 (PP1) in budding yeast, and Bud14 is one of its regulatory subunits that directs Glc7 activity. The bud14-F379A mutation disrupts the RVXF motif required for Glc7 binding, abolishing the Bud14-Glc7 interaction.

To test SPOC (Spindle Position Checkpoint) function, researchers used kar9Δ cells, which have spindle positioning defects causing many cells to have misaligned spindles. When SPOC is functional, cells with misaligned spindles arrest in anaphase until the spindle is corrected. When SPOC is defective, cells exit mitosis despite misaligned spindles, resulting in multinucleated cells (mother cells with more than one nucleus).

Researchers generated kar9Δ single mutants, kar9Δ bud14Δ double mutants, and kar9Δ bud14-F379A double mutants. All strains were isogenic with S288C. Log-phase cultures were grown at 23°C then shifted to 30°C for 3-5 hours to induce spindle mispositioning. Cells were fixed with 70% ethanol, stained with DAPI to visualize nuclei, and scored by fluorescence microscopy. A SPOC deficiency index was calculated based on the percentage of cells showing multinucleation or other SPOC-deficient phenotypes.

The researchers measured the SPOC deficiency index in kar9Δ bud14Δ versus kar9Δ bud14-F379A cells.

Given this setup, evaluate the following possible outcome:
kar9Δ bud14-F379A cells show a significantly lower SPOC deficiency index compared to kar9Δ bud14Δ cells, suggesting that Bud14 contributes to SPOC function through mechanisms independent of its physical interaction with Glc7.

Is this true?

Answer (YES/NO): NO